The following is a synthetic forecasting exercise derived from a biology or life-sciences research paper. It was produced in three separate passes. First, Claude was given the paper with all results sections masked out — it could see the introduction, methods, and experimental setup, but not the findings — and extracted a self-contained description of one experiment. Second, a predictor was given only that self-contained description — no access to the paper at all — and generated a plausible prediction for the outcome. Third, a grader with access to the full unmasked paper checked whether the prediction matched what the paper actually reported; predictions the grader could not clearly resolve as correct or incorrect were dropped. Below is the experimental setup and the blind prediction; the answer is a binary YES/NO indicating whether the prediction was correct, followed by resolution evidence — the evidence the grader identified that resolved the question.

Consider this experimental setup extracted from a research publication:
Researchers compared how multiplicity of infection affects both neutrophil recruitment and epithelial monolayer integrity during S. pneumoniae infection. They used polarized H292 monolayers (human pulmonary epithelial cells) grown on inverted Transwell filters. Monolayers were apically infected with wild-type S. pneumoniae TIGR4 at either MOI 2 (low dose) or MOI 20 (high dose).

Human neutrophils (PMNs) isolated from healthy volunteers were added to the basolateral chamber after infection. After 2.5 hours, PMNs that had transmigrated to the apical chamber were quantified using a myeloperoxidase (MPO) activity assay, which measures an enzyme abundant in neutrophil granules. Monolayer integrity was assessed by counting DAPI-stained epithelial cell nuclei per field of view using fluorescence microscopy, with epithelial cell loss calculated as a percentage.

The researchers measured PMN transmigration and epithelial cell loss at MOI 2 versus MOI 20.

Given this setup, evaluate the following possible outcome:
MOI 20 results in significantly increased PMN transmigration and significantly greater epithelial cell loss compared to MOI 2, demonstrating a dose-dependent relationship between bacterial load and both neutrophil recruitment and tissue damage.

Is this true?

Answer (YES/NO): YES